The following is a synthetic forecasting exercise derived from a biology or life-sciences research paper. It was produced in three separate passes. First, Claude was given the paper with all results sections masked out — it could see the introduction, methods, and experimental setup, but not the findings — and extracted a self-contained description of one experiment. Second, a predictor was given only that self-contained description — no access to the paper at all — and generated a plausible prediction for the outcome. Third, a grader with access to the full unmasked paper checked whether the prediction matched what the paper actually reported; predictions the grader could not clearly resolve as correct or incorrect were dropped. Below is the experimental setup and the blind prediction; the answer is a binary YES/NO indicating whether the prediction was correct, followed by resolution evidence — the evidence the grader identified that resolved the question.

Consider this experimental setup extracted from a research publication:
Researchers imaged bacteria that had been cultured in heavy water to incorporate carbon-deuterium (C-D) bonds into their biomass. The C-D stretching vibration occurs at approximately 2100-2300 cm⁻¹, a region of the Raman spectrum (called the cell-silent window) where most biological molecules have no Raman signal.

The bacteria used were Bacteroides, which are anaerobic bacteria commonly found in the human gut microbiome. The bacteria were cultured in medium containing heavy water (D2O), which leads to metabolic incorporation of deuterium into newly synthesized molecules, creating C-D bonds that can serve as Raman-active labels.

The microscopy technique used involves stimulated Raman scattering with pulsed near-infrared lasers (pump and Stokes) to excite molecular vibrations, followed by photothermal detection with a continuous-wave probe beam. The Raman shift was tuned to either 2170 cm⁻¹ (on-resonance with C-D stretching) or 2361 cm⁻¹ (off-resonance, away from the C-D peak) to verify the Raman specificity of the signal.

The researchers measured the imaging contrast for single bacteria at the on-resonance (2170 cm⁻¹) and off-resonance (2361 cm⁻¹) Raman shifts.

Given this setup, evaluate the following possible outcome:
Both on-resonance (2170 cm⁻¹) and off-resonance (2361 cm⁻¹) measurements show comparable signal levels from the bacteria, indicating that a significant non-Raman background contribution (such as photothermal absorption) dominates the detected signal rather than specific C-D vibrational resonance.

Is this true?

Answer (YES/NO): NO